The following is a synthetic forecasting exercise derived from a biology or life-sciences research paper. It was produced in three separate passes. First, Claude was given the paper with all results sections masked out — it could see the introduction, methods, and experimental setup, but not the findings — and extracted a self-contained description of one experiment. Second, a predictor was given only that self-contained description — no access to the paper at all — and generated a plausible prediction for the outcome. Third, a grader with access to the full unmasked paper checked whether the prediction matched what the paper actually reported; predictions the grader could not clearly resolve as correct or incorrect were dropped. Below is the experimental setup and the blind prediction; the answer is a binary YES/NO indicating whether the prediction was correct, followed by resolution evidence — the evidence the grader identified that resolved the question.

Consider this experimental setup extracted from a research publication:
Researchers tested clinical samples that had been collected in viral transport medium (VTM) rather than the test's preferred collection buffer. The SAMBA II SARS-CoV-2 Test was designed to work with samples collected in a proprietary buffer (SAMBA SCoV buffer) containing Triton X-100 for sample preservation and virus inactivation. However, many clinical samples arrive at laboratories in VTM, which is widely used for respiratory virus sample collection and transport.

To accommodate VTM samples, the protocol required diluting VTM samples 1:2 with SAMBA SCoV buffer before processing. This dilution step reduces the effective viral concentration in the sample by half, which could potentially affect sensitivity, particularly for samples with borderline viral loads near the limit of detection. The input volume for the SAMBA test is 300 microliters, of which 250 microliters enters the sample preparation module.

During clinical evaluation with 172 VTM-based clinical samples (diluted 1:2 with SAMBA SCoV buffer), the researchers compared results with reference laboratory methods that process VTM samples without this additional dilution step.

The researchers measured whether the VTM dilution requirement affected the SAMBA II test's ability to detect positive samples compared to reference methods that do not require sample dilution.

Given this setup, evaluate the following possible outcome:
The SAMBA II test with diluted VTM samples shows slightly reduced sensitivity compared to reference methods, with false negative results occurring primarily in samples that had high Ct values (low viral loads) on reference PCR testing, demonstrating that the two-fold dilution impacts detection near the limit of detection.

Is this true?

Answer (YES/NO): YES